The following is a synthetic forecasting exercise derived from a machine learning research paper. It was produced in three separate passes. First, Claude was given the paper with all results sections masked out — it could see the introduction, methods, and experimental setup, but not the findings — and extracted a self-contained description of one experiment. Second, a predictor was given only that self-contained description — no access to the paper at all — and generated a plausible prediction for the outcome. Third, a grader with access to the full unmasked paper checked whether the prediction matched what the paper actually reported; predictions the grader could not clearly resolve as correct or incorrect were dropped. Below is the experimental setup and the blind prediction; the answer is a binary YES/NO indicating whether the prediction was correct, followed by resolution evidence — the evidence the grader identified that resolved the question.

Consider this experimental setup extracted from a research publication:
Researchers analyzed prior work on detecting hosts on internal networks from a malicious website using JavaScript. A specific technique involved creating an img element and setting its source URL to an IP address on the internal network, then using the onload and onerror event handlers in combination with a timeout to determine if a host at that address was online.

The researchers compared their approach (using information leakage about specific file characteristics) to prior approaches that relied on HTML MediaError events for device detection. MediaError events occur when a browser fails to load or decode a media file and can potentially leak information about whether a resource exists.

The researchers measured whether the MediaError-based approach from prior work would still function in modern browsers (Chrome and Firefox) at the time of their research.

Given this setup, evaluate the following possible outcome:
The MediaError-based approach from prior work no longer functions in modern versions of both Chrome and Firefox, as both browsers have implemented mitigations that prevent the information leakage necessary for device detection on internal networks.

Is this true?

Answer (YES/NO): YES